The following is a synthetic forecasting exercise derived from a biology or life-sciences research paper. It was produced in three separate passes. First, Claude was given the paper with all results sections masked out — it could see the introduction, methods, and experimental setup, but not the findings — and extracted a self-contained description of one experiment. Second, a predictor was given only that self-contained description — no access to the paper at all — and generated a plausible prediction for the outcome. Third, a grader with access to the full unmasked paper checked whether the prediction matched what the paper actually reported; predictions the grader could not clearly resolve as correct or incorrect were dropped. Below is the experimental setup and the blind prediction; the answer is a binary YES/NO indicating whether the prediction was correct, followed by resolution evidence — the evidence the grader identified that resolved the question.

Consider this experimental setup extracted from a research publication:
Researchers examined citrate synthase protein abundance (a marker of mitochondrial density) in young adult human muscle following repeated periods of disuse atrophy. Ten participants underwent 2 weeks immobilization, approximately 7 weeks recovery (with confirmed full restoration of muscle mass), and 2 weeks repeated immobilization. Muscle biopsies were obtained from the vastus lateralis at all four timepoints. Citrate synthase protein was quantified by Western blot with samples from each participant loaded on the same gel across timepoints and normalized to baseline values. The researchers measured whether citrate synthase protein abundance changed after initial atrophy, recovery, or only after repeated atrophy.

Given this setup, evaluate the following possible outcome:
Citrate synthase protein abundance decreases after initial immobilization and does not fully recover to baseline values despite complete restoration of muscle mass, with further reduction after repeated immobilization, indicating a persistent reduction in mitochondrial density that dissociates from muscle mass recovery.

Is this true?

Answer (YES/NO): NO